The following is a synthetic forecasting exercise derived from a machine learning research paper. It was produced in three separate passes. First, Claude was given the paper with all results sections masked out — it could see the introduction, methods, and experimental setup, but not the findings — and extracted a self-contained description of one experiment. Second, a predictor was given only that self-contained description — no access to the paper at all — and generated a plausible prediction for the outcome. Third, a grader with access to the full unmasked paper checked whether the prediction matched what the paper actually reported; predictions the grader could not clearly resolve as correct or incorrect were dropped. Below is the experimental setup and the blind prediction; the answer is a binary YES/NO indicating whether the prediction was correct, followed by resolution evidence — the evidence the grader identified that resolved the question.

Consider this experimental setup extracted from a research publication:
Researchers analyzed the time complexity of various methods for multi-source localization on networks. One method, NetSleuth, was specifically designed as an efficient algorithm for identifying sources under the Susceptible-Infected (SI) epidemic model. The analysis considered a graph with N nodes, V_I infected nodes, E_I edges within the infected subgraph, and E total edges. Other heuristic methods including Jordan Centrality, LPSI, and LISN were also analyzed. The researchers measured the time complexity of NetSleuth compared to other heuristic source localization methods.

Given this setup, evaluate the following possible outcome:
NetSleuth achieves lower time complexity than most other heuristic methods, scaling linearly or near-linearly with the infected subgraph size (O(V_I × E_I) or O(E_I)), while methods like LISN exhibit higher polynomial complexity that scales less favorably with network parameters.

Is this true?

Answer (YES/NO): NO